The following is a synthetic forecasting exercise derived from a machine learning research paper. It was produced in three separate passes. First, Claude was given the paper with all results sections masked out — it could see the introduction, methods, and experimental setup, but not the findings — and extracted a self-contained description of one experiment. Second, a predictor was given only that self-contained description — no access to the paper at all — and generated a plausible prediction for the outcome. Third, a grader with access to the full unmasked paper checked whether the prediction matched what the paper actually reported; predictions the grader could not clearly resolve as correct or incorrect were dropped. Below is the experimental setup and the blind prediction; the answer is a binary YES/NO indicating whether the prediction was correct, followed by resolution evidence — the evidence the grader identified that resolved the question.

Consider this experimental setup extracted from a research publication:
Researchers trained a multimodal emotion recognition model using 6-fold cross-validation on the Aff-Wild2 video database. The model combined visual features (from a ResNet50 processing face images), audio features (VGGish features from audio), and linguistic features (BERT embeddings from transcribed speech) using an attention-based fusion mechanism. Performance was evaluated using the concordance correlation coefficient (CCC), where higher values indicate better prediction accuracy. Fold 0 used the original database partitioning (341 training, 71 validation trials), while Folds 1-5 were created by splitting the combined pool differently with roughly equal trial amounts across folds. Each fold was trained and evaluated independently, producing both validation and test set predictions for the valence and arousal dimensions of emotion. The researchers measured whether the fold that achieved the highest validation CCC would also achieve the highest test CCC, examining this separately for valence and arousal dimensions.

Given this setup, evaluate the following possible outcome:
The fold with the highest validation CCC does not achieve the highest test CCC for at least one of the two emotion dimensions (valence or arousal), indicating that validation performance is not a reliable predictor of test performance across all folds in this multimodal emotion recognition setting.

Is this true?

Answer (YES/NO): NO